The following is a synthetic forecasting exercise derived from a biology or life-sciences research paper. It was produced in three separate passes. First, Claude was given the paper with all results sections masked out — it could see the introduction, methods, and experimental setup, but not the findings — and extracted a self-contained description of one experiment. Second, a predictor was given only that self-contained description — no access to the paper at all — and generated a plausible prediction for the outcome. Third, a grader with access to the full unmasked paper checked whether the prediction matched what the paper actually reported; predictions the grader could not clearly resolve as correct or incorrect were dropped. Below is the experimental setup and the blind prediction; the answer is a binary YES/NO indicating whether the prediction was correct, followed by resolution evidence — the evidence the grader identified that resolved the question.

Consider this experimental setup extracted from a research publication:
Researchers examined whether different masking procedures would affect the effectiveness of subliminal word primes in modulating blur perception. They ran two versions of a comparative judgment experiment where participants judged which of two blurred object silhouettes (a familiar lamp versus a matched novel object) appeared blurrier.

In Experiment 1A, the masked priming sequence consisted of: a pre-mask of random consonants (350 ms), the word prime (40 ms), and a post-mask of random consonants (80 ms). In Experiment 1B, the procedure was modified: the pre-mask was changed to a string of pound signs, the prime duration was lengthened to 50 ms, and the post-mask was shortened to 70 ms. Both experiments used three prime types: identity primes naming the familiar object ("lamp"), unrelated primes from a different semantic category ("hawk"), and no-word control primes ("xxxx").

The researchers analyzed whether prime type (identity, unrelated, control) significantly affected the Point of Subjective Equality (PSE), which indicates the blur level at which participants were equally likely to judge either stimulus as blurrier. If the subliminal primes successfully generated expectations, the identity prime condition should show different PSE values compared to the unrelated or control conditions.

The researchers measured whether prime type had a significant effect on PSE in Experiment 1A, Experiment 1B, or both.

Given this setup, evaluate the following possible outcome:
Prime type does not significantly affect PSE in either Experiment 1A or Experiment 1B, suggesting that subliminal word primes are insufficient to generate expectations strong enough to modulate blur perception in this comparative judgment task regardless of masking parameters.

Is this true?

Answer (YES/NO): YES